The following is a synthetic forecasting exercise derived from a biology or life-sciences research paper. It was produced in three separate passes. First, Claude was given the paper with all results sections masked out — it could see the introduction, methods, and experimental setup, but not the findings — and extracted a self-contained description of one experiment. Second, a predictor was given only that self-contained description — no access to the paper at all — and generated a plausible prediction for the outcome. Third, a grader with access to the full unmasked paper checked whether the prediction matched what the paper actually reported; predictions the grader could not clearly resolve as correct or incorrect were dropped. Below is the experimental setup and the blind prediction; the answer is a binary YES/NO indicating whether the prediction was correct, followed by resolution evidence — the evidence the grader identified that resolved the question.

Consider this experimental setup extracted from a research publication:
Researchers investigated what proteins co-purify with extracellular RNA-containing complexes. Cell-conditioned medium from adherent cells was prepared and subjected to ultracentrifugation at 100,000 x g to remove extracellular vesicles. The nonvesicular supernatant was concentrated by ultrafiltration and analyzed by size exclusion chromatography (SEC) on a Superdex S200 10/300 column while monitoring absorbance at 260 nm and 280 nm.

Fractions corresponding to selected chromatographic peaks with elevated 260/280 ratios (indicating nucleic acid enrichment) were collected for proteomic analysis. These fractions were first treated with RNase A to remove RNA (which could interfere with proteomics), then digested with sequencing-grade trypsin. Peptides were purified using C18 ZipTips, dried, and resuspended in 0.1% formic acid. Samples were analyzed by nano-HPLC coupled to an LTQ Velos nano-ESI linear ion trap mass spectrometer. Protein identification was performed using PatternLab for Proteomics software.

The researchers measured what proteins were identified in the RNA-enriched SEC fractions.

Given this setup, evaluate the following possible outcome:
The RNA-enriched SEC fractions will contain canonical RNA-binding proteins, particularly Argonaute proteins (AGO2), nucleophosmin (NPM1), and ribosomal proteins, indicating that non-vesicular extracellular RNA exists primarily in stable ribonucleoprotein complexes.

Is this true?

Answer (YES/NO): NO